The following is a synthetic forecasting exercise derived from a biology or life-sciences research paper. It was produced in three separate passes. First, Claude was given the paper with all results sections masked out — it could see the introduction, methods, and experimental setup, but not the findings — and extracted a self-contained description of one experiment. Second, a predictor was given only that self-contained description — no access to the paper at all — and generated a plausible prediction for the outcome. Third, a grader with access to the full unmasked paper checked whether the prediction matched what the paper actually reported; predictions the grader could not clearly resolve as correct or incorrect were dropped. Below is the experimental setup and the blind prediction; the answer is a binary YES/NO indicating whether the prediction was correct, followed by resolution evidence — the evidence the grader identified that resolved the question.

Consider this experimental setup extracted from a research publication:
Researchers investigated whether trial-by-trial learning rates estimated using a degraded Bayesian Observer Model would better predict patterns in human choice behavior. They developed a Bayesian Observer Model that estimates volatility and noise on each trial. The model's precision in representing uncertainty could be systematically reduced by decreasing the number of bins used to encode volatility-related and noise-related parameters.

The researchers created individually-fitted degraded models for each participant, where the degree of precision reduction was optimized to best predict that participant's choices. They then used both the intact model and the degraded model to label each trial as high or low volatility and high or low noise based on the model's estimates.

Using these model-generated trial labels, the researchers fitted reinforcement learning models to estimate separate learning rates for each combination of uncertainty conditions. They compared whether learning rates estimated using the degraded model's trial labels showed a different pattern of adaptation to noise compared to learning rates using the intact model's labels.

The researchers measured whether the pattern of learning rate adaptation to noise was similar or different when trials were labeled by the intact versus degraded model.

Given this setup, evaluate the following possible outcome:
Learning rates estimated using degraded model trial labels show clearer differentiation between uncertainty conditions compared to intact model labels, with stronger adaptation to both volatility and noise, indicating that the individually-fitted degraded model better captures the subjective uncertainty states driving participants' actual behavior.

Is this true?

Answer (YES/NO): YES